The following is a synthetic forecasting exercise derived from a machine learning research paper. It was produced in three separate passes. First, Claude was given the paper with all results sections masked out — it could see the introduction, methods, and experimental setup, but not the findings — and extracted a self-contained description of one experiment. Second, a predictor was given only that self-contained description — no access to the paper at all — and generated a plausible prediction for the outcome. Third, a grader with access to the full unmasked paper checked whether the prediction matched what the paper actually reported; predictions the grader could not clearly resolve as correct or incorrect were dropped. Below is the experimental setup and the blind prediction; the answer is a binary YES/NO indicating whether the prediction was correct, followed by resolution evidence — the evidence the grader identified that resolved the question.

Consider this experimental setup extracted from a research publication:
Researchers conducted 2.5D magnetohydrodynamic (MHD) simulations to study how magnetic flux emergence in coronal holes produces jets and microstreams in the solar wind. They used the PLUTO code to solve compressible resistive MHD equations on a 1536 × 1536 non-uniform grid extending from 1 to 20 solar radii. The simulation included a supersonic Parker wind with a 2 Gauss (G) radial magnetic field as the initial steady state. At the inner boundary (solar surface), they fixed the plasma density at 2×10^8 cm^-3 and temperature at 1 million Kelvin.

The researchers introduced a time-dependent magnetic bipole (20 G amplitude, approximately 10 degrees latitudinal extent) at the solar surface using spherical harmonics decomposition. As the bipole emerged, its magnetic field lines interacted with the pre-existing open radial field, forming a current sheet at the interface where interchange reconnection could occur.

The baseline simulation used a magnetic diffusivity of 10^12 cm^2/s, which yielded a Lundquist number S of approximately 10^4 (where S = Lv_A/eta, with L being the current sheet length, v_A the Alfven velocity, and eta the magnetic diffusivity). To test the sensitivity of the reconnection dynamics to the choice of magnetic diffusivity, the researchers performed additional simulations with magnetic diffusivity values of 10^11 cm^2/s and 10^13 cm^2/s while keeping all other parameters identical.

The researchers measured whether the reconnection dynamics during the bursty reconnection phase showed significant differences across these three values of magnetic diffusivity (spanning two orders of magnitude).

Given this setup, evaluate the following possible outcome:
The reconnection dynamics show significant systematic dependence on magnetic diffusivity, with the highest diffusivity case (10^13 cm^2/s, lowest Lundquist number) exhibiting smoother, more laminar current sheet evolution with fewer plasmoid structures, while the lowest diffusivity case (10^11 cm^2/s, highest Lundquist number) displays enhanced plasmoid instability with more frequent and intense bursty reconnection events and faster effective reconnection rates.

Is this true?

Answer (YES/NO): NO